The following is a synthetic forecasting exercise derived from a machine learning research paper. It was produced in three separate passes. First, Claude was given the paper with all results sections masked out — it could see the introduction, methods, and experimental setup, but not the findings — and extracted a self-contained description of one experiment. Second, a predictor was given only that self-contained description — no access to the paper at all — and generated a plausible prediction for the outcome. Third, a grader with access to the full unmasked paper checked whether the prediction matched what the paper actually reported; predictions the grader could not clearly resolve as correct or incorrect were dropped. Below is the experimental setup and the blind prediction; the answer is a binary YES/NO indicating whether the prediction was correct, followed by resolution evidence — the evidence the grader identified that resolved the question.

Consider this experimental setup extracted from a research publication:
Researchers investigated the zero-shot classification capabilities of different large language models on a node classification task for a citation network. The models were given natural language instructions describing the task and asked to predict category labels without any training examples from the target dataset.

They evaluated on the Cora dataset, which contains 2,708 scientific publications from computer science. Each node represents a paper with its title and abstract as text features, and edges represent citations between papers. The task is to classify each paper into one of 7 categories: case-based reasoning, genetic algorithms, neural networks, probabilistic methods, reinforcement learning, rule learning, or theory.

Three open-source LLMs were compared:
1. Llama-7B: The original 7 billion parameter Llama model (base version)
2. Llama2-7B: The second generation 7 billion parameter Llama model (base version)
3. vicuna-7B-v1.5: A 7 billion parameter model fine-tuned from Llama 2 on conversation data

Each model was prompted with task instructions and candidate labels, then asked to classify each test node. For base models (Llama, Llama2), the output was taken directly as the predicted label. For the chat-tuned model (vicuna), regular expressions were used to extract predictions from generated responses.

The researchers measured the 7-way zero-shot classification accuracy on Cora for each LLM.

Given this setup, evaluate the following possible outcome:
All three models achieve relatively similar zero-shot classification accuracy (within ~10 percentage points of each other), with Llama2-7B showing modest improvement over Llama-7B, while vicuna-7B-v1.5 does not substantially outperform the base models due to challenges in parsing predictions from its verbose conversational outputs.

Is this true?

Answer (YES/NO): NO